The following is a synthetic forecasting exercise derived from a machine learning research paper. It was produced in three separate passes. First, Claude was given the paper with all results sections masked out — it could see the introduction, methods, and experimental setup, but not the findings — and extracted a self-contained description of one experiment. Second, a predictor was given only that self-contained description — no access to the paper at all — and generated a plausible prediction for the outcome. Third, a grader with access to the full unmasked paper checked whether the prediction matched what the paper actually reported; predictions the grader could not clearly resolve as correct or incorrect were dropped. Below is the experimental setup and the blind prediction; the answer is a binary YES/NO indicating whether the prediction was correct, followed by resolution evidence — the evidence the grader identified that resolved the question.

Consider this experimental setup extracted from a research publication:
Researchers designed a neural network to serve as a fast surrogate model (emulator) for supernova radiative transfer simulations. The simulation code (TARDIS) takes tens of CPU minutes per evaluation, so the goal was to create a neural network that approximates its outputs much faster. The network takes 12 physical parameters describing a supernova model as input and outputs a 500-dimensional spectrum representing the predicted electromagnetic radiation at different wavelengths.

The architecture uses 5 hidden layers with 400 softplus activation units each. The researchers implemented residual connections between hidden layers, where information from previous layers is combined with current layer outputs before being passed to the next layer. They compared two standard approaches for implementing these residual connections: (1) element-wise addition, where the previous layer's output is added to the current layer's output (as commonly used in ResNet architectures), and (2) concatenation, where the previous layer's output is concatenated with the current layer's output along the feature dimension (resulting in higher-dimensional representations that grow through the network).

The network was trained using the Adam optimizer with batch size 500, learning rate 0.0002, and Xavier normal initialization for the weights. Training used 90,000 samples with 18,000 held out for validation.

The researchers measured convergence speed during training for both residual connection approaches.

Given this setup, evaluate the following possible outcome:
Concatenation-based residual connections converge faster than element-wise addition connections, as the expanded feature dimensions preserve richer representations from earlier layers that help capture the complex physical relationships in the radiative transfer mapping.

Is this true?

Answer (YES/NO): YES